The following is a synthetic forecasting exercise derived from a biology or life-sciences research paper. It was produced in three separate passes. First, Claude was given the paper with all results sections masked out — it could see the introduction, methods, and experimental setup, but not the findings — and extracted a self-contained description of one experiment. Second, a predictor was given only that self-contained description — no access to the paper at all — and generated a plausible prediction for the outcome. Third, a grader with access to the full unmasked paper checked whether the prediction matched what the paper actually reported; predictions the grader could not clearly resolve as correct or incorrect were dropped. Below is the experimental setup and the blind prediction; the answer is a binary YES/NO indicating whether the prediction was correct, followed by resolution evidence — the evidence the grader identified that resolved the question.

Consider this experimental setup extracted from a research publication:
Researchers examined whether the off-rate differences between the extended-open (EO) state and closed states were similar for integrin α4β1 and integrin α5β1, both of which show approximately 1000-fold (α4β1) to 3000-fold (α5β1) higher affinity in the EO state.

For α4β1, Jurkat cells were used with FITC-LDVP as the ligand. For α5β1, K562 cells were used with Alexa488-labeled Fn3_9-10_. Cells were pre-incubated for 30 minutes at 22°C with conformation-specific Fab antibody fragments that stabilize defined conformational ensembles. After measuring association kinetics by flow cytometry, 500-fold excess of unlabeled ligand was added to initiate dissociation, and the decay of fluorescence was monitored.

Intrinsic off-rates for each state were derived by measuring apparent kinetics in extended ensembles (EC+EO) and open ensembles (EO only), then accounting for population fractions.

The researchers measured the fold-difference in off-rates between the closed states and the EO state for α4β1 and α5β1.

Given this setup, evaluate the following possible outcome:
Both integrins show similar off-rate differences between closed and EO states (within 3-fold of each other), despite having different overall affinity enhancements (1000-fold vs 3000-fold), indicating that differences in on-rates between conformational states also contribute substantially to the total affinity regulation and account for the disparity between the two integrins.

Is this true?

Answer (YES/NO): YES